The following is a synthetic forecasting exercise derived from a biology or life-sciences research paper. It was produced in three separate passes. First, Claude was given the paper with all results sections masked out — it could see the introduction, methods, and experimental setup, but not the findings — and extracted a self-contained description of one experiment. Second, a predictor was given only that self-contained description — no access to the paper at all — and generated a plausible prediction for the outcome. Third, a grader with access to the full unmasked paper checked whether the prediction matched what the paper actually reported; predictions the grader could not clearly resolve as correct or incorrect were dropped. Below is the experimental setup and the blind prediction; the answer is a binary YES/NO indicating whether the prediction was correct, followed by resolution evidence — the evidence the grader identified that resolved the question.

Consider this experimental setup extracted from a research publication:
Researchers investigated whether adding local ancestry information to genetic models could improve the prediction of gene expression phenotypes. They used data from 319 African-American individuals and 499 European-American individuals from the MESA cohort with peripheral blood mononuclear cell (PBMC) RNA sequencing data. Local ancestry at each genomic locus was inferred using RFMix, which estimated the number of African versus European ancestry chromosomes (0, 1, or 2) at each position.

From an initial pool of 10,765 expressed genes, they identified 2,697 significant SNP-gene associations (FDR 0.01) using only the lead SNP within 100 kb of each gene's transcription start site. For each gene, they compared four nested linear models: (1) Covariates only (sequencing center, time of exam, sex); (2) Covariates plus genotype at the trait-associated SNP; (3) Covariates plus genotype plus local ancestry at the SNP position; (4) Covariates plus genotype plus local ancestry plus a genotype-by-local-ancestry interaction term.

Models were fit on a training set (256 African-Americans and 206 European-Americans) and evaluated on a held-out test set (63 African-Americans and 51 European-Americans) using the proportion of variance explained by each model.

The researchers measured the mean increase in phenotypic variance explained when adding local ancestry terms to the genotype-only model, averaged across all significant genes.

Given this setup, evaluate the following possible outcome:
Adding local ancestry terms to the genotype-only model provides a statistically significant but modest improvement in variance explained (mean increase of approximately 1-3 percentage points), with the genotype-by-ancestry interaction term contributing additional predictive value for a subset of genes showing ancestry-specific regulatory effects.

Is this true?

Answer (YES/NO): NO